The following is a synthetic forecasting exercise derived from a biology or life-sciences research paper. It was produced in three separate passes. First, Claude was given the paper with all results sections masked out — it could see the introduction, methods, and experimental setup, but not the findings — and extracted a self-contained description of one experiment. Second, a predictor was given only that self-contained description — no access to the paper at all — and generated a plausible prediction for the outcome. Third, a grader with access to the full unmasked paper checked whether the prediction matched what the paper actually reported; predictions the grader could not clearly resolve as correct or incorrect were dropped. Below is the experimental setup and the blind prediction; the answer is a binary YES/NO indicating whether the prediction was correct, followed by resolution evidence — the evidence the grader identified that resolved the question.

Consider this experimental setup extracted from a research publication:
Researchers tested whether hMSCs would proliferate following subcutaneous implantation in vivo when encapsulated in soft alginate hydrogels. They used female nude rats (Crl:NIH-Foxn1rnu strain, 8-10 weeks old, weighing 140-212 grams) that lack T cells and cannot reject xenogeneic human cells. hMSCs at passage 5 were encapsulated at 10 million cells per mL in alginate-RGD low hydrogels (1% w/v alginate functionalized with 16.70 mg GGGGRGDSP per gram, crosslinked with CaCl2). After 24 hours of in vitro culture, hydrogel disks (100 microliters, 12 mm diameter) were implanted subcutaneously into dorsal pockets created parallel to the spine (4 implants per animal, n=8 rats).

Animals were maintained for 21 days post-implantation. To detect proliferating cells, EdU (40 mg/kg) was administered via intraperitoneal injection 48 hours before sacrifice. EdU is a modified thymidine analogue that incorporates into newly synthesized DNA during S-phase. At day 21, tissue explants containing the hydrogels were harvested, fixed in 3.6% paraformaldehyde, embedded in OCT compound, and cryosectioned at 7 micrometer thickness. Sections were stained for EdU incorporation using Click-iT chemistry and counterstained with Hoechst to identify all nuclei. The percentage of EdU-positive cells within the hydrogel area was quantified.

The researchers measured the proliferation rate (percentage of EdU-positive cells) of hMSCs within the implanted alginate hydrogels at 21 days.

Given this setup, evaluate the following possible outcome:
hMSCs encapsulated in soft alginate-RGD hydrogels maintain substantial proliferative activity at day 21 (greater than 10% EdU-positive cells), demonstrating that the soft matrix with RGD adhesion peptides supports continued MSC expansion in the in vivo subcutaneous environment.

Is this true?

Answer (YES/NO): NO